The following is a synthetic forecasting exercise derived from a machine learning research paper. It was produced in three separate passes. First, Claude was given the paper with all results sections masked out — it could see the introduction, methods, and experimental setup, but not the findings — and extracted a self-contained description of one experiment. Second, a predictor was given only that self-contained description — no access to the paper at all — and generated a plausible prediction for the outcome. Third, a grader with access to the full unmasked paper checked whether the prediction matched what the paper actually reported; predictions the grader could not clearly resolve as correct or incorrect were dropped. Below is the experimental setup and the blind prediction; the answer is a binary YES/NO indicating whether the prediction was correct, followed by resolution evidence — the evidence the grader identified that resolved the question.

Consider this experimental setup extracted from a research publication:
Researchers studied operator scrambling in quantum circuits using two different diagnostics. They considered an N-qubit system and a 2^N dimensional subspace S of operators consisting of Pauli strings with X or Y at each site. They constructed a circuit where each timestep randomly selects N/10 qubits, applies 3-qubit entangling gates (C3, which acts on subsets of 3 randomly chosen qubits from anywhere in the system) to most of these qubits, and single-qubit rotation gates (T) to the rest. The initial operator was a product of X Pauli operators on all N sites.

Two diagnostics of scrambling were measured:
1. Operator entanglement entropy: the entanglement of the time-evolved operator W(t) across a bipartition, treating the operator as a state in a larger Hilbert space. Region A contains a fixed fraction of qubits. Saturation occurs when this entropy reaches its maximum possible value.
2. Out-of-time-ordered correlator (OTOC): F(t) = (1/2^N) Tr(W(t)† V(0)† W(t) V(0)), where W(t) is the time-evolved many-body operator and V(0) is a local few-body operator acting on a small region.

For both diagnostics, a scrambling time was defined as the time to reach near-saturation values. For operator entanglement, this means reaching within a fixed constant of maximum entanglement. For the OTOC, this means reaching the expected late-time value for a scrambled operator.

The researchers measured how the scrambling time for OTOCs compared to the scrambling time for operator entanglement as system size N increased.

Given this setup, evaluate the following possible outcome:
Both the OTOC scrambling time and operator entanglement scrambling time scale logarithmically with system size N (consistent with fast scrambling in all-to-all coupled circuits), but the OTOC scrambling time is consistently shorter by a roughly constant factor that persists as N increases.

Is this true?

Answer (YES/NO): NO